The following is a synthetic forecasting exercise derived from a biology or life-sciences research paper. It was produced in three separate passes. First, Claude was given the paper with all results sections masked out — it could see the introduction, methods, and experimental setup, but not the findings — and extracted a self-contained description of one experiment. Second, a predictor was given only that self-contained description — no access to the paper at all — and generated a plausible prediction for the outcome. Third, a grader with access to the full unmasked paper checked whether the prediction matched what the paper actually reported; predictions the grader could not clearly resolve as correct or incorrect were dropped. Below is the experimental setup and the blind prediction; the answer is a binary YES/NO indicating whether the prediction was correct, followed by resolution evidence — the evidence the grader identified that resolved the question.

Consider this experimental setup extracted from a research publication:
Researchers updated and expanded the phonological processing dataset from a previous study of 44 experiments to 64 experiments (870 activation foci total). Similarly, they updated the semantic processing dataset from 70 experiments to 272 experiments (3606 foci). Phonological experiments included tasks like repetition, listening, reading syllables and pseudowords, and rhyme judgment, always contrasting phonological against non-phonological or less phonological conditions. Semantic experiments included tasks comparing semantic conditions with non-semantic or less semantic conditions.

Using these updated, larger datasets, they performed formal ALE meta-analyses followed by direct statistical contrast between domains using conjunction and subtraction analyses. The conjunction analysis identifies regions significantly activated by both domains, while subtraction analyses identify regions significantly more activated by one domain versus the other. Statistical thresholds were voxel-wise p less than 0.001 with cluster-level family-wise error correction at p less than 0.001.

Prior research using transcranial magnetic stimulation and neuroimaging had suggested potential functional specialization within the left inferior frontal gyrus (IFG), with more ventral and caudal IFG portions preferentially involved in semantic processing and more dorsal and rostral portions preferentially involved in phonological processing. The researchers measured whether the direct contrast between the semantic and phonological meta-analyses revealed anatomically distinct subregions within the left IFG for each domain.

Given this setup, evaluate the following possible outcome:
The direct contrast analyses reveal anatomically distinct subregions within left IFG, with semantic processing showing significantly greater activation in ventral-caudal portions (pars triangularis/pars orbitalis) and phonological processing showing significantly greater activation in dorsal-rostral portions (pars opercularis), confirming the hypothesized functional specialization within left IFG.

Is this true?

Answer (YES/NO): NO